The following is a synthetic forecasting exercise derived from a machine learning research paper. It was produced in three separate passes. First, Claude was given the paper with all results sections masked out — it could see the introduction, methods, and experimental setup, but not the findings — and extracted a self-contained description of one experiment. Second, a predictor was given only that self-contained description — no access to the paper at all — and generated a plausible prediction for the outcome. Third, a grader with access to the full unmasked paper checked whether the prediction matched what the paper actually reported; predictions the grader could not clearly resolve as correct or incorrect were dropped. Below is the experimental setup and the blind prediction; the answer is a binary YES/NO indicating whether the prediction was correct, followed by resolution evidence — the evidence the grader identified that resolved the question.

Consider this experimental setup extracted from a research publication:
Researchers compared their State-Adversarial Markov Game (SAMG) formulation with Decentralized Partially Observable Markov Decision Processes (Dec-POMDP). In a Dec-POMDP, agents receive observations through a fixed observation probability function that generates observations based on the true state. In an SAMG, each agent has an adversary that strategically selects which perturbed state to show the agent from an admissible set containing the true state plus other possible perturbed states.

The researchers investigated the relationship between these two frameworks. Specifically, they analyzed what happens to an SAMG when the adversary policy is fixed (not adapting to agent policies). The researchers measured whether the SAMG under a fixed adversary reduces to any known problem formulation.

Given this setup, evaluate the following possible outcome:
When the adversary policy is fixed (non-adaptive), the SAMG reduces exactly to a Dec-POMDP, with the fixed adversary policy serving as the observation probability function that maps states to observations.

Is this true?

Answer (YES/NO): YES